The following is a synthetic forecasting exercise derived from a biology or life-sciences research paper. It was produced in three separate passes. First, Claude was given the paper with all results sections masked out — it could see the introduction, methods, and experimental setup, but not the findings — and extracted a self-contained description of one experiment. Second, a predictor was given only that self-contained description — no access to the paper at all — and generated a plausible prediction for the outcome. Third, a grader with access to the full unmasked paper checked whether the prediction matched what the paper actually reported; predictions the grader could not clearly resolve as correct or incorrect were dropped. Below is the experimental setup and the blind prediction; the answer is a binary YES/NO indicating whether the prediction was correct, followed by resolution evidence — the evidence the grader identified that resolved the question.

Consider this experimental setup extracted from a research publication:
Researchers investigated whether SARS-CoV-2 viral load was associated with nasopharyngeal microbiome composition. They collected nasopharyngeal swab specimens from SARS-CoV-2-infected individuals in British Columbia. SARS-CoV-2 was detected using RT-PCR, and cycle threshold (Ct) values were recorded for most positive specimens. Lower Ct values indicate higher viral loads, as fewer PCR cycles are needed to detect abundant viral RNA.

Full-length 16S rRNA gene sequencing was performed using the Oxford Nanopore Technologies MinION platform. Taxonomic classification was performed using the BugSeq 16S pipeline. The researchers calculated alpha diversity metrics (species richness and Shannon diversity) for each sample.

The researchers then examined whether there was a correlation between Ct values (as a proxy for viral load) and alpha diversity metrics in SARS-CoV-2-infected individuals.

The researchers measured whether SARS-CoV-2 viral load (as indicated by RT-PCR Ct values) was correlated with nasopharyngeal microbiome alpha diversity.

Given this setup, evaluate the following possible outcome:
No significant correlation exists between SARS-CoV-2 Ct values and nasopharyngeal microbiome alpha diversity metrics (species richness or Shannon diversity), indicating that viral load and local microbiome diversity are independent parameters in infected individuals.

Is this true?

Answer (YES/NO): YES